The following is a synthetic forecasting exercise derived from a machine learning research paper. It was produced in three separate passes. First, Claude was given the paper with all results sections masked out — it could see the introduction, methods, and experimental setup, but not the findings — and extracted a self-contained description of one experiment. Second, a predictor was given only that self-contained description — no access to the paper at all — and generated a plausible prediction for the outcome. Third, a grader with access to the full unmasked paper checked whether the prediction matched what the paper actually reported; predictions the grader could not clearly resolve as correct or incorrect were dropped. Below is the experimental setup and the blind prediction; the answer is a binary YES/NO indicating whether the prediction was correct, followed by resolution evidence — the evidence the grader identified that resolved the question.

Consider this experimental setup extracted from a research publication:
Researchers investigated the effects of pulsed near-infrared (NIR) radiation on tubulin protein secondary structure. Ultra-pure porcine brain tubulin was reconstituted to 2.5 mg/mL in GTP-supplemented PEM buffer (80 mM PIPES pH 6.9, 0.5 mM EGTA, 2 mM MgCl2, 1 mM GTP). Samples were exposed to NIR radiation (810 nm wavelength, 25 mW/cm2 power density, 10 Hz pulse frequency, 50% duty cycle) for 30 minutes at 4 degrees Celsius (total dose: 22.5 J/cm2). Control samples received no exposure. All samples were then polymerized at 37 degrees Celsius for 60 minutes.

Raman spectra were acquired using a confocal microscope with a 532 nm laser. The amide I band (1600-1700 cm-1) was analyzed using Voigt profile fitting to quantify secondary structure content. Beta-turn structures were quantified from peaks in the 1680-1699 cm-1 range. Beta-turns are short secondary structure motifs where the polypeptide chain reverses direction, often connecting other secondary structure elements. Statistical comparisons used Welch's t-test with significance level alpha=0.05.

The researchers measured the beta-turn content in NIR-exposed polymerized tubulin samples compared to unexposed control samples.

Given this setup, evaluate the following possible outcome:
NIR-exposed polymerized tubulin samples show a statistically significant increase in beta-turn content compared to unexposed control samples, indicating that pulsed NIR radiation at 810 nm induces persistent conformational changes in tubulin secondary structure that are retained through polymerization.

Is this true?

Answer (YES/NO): NO